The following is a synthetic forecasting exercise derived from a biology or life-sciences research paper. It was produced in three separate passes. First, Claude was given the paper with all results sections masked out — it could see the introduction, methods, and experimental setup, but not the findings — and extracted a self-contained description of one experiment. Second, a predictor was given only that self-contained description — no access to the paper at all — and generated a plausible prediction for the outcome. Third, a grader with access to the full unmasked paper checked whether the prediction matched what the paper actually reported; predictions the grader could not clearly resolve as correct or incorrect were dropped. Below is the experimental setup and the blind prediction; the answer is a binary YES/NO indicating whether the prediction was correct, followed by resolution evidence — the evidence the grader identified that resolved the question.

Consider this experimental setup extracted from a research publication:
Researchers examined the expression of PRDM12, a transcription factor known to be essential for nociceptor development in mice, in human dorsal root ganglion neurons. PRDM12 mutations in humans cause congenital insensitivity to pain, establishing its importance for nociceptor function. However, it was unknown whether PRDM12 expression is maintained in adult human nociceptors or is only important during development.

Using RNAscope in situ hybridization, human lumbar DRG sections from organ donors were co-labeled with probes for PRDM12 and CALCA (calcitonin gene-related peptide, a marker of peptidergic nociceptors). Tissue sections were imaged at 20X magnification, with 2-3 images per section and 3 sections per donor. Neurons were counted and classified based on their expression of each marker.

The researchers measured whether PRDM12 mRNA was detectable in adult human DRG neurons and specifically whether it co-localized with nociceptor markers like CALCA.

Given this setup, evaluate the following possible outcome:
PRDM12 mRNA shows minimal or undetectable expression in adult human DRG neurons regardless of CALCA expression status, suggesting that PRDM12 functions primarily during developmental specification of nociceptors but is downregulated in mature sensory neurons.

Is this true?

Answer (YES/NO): NO